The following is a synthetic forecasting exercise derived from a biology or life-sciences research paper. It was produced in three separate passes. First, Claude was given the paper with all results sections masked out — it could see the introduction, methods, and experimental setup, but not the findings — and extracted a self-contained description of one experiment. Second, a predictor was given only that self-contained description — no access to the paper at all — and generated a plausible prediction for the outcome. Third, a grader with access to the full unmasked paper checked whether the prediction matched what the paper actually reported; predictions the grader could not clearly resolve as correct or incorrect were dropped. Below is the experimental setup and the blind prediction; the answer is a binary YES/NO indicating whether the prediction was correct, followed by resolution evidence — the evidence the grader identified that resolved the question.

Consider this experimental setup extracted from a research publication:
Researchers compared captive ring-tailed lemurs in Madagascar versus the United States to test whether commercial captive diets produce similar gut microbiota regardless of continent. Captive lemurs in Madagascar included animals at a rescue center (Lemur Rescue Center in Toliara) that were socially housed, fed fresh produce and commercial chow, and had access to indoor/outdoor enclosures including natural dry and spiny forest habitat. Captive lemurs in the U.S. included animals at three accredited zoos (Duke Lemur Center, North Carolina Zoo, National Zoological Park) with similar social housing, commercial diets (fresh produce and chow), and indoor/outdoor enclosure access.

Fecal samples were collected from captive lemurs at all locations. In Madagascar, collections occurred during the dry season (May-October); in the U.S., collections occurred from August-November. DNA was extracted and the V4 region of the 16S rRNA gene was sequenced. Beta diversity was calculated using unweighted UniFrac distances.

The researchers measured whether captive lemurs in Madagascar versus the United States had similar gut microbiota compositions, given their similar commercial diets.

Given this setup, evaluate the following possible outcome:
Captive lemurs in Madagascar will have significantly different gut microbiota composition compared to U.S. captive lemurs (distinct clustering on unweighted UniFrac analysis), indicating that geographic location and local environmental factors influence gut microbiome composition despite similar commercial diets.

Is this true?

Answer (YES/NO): YES